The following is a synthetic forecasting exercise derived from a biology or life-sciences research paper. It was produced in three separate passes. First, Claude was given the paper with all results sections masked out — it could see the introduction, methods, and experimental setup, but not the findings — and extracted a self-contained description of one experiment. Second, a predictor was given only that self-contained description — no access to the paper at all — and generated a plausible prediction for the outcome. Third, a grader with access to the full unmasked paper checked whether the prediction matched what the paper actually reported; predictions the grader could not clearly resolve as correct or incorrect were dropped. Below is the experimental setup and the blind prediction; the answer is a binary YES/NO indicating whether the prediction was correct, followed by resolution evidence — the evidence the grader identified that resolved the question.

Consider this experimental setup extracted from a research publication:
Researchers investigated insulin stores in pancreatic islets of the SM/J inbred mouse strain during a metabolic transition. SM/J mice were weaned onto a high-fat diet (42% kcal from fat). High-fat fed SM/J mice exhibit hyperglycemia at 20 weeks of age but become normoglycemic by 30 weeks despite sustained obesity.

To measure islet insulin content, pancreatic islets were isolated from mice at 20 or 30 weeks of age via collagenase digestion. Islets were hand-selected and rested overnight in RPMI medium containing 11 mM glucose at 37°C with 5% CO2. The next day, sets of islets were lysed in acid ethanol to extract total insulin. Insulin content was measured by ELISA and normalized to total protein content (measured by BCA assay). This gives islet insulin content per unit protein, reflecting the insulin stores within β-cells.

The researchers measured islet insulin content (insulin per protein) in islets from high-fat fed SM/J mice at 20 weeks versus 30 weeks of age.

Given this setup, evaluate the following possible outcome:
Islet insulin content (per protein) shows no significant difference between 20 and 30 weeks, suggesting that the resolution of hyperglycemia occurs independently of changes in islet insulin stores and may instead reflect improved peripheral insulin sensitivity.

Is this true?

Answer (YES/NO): NO